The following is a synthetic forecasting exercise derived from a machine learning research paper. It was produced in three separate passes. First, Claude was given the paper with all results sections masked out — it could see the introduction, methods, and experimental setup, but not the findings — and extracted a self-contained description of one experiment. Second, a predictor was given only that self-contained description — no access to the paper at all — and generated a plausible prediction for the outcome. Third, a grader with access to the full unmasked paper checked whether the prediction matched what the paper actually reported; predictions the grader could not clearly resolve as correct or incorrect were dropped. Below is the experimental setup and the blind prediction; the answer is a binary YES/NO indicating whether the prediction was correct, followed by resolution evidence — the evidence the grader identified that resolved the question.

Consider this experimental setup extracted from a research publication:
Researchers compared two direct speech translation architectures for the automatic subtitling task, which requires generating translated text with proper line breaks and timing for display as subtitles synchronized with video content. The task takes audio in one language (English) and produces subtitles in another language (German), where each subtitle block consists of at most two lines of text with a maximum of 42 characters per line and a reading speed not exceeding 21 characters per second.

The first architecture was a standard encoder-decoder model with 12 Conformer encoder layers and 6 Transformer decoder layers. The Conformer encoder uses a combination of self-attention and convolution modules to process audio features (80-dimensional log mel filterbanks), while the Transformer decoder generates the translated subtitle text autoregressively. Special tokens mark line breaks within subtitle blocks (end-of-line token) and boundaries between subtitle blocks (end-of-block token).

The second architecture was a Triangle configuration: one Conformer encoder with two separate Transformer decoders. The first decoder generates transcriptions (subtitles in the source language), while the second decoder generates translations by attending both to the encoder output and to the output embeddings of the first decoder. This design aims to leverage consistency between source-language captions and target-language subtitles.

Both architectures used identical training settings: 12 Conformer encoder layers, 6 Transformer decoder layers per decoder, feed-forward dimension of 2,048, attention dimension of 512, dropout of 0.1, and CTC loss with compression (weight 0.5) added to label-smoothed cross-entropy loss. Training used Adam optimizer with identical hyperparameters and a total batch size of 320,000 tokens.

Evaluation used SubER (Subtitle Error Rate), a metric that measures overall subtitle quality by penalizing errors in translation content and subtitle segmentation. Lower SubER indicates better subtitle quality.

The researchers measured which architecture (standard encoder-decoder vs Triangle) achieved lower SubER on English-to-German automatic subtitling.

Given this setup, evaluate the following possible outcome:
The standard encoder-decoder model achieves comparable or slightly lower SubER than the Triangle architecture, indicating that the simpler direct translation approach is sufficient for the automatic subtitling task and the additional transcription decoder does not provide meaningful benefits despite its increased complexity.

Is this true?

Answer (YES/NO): YES